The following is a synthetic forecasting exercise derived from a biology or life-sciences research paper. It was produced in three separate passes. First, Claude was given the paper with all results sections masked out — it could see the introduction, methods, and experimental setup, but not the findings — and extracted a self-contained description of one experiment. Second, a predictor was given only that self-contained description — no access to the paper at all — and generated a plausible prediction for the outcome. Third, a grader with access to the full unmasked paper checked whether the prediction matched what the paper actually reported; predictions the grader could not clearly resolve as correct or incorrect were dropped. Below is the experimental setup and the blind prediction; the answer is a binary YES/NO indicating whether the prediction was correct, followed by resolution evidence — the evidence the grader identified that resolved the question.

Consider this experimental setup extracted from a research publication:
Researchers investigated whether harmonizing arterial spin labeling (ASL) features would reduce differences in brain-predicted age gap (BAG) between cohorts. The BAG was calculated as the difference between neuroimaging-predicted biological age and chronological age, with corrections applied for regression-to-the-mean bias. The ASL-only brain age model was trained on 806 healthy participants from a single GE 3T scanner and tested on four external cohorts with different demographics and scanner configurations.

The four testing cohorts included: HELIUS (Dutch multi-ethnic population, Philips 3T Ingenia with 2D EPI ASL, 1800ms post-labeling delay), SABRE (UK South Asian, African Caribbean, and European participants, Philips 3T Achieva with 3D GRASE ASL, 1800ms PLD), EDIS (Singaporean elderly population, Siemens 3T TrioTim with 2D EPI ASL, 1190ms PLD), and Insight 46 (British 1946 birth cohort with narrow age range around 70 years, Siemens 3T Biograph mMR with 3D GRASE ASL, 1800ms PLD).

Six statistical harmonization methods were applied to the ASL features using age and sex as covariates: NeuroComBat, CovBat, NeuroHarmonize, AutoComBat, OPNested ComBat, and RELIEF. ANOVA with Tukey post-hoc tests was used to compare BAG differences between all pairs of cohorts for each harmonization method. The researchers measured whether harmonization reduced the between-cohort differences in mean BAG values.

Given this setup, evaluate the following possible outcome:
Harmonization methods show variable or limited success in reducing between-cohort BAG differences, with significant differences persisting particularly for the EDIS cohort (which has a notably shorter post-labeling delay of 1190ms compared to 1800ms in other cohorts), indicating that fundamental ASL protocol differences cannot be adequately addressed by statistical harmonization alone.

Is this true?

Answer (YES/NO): NO